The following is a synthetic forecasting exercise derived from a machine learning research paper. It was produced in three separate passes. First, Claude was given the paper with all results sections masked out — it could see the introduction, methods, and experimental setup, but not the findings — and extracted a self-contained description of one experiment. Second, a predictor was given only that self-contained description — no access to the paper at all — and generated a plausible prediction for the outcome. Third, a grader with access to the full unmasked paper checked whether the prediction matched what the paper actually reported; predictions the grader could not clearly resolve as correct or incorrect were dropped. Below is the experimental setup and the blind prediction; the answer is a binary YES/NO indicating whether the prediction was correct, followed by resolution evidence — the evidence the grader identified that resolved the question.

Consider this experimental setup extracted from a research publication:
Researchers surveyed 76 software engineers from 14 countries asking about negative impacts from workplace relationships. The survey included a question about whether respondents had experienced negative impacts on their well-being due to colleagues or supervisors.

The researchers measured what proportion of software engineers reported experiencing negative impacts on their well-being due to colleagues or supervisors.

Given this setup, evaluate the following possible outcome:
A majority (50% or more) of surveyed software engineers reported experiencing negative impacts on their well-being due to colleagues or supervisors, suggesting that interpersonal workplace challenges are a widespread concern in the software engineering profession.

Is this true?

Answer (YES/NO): NO